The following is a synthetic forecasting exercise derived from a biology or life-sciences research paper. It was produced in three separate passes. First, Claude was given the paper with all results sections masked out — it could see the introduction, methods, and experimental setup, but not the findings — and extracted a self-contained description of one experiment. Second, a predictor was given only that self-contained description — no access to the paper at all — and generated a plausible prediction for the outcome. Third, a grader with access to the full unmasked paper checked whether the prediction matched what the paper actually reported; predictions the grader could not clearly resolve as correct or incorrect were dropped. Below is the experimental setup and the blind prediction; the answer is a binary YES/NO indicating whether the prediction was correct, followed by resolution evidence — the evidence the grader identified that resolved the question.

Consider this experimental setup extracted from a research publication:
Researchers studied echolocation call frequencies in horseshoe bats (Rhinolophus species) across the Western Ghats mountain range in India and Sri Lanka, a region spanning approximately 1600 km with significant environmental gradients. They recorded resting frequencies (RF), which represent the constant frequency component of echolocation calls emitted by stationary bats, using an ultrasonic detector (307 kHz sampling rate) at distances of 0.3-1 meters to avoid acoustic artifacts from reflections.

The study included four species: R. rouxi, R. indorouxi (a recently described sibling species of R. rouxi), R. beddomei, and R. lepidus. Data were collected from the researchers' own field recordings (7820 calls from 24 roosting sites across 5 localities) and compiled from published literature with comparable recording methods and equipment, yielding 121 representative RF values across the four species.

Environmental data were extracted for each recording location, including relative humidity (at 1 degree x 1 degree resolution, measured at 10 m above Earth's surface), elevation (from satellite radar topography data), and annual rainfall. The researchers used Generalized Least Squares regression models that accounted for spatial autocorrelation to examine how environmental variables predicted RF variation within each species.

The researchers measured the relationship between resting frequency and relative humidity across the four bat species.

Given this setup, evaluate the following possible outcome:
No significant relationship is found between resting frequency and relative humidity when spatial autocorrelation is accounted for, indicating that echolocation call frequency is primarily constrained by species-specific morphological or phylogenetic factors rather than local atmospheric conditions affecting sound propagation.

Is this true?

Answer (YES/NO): NO